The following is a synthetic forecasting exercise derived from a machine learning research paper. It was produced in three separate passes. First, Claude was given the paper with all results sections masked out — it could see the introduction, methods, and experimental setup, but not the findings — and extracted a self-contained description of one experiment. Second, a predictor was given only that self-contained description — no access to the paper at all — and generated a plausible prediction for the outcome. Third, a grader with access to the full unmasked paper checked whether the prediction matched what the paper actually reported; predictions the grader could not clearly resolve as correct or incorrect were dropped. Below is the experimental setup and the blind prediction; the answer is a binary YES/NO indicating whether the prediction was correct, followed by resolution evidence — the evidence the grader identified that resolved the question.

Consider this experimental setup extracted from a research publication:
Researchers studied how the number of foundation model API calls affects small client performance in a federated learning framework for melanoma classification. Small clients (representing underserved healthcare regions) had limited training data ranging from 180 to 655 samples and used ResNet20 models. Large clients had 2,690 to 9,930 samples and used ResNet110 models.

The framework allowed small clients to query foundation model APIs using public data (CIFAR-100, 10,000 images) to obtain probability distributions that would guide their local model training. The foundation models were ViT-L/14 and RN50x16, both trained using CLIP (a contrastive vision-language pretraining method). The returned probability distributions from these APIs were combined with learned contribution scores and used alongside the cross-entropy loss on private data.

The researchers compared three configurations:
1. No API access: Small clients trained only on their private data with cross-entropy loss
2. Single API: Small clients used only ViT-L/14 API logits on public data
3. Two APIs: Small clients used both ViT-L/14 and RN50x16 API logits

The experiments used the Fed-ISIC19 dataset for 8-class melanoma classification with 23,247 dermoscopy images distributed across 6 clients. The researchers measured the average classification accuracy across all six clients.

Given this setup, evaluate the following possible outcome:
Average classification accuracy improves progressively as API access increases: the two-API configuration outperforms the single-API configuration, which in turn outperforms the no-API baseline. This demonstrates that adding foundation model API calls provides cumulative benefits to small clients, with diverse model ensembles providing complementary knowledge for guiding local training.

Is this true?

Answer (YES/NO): YES